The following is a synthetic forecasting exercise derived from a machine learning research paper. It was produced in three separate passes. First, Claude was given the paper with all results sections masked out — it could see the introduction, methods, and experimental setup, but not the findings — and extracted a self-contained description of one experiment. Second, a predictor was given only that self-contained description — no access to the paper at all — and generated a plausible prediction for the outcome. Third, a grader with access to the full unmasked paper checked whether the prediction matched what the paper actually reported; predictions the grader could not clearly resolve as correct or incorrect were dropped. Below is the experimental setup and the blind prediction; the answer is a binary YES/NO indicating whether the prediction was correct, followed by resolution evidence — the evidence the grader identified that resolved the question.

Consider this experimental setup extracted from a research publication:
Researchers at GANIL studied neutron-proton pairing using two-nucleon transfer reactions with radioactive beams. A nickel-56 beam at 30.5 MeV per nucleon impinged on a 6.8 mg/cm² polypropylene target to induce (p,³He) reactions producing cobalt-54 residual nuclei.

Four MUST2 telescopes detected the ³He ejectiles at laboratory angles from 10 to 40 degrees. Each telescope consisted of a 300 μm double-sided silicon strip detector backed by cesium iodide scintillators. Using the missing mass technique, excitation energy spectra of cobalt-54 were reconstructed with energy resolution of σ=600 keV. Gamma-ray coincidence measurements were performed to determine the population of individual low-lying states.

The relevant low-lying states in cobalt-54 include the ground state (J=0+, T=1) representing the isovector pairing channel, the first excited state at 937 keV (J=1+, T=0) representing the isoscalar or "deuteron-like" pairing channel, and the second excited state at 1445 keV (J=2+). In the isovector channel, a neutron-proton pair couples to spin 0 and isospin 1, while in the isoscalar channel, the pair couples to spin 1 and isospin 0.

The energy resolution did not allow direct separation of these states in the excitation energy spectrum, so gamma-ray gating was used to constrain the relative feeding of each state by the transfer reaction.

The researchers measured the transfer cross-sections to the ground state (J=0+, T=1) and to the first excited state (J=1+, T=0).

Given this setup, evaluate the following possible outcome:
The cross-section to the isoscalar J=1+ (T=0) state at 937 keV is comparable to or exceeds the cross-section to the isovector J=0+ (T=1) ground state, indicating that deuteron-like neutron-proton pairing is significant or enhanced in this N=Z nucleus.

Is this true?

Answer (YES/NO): NO